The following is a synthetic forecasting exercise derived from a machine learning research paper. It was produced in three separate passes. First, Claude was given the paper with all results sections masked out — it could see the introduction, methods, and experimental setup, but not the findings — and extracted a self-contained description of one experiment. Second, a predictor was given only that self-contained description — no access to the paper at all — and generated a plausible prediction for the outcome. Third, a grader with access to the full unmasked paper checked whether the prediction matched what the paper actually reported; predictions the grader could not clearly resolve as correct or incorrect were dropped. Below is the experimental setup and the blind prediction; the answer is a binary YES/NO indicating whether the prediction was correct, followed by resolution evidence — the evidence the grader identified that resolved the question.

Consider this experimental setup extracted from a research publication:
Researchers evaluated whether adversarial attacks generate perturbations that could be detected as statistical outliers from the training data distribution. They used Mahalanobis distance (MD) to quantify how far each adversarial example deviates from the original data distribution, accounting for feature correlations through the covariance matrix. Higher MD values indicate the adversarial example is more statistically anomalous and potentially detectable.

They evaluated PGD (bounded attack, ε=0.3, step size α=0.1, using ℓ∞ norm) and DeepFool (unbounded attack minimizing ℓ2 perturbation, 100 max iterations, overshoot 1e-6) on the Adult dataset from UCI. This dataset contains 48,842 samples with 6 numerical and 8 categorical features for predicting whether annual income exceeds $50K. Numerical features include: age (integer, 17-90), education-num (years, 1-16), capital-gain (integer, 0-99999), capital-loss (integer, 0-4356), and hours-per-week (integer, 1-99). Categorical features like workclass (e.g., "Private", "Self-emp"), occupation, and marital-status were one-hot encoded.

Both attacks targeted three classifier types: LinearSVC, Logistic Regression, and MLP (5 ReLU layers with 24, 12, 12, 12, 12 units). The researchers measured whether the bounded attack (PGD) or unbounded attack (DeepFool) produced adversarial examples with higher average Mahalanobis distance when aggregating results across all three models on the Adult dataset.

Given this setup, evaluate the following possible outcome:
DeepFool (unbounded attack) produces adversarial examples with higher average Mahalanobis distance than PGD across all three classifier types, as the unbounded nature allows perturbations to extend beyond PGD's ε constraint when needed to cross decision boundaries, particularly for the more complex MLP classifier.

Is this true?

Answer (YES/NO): NO